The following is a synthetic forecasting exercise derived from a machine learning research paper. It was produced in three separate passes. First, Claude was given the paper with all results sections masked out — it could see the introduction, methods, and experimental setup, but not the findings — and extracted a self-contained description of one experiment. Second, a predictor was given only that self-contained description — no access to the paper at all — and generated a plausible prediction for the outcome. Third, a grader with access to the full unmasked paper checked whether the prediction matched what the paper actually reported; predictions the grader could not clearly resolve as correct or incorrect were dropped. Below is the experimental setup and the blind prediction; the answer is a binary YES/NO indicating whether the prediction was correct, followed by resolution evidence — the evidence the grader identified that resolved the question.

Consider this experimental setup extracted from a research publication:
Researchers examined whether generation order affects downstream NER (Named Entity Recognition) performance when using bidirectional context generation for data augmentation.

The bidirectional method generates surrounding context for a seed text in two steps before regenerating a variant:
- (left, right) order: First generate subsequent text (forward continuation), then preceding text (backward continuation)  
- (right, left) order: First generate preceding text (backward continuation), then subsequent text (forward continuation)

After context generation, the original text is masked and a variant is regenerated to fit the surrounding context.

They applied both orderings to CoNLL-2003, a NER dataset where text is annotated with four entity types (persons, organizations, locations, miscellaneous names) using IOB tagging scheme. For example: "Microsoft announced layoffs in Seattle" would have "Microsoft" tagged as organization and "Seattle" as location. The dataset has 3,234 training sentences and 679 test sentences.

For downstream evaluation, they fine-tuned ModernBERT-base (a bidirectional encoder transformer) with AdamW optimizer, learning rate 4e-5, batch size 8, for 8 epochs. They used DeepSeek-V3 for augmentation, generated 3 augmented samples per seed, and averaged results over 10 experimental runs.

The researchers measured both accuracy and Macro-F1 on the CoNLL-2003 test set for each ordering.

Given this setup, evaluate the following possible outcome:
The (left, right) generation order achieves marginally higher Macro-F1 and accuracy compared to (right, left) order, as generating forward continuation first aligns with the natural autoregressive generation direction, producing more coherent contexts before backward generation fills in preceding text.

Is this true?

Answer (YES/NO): NO